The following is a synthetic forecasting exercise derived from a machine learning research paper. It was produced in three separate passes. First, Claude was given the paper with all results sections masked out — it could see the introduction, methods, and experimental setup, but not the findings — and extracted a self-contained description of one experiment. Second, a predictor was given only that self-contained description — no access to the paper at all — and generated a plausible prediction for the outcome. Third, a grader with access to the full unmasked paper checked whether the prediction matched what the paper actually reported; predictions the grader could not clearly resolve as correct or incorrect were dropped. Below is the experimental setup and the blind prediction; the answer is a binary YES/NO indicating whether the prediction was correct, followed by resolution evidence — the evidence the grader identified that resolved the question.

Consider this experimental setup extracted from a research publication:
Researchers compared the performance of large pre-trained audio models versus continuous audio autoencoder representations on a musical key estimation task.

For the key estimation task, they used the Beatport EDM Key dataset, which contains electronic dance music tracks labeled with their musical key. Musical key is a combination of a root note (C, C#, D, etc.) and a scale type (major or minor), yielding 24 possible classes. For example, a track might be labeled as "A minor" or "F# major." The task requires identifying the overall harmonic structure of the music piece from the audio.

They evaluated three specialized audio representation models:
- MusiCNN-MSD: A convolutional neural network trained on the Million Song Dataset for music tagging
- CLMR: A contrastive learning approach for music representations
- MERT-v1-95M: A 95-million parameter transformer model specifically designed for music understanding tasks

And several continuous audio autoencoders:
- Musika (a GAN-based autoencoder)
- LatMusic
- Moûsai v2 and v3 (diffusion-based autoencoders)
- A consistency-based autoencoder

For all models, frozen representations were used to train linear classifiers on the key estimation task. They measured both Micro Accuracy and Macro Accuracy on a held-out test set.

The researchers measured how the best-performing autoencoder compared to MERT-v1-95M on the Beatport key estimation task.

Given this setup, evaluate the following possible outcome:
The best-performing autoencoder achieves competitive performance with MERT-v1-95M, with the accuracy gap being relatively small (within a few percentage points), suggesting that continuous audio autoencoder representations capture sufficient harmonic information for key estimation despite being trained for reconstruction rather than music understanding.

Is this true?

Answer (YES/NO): NO